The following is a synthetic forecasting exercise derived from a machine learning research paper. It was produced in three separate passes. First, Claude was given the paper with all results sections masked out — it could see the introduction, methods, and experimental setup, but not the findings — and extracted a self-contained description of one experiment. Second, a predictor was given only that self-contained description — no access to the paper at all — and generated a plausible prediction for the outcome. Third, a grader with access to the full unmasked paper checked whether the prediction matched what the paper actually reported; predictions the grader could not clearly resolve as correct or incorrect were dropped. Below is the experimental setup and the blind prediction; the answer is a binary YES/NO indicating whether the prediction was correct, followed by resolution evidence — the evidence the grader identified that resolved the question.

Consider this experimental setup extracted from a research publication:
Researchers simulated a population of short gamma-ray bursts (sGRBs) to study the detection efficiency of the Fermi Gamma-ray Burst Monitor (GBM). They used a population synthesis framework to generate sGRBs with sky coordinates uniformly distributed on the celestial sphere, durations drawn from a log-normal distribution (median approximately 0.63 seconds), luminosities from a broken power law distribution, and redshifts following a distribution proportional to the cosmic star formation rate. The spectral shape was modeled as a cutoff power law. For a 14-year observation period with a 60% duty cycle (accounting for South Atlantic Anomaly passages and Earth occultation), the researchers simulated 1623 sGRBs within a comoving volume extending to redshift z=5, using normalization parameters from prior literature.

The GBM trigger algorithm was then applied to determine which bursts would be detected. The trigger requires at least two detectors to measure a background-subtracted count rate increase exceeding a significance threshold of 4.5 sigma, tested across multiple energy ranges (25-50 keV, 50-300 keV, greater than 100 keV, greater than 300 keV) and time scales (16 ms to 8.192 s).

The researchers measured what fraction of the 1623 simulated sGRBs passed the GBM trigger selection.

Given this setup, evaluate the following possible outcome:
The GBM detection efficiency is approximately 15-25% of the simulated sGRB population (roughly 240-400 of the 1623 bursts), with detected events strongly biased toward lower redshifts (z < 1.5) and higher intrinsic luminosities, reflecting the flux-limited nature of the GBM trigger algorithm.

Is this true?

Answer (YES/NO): NO